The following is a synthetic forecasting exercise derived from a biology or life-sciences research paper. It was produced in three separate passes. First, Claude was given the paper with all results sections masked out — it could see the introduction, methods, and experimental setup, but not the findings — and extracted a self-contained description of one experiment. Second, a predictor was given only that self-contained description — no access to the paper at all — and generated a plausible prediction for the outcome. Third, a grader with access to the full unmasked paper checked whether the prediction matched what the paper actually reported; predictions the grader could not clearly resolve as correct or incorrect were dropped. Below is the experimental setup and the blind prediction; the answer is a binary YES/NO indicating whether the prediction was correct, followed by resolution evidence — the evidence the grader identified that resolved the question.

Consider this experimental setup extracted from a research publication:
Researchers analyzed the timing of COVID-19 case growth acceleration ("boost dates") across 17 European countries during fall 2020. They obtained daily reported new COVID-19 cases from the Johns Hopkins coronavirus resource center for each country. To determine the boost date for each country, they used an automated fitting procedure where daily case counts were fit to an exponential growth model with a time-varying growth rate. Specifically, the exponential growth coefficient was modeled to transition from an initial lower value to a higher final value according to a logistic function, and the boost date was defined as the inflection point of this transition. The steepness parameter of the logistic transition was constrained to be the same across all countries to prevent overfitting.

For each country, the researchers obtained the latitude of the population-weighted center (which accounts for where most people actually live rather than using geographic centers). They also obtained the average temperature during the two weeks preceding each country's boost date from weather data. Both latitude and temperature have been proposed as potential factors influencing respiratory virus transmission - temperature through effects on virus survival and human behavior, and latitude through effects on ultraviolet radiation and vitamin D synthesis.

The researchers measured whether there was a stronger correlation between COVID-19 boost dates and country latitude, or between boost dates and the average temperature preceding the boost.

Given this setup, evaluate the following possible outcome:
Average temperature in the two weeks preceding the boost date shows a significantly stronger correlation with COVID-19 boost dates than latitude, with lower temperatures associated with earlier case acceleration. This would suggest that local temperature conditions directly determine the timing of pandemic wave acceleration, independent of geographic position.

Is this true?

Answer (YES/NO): NO